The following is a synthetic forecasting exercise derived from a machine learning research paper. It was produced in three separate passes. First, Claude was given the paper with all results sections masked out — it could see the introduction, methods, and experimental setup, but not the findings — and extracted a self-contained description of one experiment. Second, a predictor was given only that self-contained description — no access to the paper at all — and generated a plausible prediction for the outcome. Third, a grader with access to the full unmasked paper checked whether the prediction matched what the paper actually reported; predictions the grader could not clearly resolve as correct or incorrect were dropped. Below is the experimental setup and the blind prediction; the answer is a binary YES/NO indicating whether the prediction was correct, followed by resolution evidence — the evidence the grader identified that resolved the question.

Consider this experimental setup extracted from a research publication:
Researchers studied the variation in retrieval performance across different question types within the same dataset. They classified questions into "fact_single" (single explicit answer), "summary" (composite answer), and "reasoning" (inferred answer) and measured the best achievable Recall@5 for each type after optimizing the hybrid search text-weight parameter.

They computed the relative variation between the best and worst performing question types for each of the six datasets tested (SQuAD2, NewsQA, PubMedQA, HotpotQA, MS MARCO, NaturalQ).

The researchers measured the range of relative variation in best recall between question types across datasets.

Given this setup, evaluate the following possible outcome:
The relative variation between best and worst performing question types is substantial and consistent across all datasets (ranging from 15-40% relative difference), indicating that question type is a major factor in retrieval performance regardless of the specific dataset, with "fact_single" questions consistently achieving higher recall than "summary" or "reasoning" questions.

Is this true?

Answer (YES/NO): NO